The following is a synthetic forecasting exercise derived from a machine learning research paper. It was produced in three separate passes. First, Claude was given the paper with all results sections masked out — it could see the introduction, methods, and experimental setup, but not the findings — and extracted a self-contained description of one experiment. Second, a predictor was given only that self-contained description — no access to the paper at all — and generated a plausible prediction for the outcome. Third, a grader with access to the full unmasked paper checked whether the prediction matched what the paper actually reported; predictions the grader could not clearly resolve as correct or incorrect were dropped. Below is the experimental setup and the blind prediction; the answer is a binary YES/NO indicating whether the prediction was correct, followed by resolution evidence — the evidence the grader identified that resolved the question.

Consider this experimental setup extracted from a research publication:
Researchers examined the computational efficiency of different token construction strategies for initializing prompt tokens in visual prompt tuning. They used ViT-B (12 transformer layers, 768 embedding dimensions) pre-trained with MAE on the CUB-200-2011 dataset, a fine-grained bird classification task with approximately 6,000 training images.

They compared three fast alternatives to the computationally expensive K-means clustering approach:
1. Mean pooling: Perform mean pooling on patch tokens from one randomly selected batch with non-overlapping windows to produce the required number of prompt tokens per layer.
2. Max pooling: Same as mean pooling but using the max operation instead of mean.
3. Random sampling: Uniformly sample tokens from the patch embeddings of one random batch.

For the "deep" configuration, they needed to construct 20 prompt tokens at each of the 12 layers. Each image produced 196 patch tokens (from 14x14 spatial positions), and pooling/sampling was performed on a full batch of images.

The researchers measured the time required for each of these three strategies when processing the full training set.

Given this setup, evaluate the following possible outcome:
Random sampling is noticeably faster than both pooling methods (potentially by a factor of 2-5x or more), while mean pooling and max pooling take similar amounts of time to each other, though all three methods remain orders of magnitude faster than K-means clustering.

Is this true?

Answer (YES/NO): NO